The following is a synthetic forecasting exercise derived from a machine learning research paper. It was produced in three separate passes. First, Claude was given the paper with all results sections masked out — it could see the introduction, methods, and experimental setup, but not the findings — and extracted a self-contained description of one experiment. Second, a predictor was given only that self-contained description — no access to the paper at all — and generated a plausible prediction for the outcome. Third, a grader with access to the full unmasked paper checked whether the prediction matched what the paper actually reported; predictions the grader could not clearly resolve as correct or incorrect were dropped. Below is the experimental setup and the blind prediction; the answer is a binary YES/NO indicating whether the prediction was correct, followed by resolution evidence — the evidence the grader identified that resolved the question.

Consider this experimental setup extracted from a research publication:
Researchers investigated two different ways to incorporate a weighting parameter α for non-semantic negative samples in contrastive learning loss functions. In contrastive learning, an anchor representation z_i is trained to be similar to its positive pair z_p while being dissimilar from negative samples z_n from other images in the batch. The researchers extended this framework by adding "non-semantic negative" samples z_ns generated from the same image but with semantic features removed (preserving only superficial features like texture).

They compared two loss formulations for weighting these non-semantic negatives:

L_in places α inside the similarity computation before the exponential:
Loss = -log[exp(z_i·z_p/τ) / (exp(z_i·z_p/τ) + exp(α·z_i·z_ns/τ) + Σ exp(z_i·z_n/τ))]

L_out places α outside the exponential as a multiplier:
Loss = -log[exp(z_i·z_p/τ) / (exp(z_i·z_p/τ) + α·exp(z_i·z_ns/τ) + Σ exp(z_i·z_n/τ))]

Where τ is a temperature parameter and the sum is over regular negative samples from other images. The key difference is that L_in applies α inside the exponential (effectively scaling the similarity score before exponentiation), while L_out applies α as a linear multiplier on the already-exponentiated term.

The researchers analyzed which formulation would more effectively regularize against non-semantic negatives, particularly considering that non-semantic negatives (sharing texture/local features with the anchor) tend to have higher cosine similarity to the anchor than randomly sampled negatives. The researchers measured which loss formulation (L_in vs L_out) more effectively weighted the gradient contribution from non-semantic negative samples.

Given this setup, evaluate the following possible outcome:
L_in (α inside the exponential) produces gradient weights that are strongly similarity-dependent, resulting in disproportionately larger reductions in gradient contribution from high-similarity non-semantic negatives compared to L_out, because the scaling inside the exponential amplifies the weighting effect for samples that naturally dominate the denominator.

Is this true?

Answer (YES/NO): NO